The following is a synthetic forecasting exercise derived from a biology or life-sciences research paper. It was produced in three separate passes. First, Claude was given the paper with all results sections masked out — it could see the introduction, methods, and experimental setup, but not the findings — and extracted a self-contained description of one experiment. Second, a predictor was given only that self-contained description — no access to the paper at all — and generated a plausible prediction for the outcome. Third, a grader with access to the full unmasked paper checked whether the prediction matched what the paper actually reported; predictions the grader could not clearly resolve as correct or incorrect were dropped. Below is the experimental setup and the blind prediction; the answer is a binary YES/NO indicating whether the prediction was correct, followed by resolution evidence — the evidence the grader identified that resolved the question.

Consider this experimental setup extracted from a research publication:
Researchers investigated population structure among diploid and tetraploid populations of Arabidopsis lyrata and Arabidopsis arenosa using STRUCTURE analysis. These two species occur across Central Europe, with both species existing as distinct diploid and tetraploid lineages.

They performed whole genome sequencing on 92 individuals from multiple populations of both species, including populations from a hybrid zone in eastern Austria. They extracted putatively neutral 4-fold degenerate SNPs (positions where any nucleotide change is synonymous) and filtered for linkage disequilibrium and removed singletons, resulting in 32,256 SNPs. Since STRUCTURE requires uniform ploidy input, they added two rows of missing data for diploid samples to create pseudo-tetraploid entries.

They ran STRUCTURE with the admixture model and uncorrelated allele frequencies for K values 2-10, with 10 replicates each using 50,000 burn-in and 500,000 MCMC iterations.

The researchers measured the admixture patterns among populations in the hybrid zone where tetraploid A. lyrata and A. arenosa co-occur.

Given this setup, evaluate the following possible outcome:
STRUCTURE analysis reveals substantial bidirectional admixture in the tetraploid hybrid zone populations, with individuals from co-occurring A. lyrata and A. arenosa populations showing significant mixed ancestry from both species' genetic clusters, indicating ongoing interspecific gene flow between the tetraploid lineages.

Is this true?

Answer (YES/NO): NO